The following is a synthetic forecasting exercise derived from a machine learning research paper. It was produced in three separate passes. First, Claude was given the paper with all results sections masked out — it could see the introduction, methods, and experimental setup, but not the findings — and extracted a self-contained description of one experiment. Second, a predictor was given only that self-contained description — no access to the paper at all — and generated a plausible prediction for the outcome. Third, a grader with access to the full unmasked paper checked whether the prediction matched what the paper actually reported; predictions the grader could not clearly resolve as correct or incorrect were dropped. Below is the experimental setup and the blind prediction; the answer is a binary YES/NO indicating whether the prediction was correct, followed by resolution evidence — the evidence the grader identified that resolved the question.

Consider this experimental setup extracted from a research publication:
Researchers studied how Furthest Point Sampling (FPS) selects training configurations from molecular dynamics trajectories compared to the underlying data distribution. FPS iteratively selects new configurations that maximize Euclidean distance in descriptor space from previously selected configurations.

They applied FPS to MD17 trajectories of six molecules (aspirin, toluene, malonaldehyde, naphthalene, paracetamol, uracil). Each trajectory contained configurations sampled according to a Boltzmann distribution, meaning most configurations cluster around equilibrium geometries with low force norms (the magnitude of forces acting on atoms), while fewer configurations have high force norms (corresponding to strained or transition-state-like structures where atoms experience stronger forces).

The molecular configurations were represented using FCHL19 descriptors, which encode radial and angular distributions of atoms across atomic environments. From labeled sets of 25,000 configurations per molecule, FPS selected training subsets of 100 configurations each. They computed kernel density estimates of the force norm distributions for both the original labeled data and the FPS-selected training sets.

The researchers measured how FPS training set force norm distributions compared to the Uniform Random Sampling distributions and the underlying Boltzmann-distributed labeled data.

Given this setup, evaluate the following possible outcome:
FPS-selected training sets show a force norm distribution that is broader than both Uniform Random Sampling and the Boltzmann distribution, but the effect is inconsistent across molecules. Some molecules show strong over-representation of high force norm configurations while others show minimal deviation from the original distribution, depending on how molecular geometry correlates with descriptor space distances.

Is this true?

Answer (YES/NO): NO